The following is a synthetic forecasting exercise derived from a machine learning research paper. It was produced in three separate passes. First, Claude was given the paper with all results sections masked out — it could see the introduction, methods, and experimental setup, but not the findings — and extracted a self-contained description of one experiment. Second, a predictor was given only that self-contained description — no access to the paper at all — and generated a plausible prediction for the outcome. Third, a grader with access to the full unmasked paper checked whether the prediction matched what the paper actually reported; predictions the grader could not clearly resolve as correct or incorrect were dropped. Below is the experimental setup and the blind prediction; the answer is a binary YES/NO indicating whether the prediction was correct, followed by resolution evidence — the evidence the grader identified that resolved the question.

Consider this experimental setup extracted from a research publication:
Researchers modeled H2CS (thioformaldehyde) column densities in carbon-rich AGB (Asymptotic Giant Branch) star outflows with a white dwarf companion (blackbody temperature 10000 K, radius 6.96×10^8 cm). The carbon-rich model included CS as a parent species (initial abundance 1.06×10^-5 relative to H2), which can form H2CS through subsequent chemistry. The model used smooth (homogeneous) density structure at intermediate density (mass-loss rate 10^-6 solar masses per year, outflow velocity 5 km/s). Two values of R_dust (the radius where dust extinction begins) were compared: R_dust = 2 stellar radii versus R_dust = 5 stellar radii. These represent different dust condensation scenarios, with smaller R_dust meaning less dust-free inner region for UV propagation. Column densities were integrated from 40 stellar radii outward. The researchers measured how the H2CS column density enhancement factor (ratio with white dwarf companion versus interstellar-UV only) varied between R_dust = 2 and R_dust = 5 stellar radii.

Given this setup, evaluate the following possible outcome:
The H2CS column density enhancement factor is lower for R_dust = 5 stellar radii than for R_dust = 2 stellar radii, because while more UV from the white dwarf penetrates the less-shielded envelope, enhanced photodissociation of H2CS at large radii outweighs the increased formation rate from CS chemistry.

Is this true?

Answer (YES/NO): NO